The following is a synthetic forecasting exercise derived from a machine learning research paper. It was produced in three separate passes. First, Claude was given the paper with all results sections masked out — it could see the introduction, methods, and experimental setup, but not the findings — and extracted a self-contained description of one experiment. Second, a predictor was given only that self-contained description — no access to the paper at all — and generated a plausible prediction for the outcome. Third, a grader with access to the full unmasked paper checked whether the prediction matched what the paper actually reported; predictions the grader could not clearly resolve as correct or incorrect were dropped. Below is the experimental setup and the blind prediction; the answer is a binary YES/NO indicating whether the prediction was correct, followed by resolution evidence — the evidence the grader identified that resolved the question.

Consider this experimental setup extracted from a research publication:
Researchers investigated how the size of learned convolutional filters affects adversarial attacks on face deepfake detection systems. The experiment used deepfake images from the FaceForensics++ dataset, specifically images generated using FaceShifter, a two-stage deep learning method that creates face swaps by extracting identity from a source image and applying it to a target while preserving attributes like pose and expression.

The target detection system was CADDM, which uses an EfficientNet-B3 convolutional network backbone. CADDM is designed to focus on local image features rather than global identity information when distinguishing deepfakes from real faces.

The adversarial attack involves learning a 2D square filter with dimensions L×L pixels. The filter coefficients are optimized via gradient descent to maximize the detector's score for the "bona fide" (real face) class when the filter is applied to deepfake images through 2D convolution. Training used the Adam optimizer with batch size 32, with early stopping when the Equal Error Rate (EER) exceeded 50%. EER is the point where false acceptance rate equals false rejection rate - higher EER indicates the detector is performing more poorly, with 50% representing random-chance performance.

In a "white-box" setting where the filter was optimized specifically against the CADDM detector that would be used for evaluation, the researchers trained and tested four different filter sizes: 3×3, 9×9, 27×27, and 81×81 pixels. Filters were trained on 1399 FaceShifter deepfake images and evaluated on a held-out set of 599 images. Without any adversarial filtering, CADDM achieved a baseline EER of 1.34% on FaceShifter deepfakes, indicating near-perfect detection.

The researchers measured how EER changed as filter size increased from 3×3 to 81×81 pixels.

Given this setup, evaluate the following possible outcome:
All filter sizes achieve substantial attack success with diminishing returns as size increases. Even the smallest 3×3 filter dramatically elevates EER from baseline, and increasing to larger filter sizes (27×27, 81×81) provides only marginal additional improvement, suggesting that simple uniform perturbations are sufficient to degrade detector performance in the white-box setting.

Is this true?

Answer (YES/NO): NO